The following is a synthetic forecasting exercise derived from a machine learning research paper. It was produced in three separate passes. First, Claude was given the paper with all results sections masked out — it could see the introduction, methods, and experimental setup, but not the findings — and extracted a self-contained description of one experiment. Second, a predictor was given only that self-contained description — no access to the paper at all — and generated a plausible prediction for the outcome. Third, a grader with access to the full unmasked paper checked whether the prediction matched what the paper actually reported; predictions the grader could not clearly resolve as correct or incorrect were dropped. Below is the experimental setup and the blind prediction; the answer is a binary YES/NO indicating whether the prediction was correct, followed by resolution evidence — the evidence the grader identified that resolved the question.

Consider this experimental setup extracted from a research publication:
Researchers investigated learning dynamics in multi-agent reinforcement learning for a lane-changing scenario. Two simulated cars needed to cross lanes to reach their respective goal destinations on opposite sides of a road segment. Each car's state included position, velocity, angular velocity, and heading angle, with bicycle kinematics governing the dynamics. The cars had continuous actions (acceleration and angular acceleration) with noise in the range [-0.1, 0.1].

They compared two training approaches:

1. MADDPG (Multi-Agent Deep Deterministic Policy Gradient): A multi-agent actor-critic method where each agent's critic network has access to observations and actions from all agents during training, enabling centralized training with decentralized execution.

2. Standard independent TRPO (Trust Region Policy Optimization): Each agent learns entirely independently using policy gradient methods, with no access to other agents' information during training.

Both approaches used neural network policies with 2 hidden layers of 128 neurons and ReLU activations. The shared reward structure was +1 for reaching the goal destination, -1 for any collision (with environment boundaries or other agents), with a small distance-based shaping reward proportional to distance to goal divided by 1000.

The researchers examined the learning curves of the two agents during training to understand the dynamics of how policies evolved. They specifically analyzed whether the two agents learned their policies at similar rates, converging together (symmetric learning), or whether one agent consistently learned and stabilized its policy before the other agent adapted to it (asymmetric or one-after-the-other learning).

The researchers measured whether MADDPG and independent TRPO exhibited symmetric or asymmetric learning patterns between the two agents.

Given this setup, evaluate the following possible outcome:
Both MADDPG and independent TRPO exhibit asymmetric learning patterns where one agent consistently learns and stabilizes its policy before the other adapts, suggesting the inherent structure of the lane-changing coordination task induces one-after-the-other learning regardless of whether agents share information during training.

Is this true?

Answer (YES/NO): YES